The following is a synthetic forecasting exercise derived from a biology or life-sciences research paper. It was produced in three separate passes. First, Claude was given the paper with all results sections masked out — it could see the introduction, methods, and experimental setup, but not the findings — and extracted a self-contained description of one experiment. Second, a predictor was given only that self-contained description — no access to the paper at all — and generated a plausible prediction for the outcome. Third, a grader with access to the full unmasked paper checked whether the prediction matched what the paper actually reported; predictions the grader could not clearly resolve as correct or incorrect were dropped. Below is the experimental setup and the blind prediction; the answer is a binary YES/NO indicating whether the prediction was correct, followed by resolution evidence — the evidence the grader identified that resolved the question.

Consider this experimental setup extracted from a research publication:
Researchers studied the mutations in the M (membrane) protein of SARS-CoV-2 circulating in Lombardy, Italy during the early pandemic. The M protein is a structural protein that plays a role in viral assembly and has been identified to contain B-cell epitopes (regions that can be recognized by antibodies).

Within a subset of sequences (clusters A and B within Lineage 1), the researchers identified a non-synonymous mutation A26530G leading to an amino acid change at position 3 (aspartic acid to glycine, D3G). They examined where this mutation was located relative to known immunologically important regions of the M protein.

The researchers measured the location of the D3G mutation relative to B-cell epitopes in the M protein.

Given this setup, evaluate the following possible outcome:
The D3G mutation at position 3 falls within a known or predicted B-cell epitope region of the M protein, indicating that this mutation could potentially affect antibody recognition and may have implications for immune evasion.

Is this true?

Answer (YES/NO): YES